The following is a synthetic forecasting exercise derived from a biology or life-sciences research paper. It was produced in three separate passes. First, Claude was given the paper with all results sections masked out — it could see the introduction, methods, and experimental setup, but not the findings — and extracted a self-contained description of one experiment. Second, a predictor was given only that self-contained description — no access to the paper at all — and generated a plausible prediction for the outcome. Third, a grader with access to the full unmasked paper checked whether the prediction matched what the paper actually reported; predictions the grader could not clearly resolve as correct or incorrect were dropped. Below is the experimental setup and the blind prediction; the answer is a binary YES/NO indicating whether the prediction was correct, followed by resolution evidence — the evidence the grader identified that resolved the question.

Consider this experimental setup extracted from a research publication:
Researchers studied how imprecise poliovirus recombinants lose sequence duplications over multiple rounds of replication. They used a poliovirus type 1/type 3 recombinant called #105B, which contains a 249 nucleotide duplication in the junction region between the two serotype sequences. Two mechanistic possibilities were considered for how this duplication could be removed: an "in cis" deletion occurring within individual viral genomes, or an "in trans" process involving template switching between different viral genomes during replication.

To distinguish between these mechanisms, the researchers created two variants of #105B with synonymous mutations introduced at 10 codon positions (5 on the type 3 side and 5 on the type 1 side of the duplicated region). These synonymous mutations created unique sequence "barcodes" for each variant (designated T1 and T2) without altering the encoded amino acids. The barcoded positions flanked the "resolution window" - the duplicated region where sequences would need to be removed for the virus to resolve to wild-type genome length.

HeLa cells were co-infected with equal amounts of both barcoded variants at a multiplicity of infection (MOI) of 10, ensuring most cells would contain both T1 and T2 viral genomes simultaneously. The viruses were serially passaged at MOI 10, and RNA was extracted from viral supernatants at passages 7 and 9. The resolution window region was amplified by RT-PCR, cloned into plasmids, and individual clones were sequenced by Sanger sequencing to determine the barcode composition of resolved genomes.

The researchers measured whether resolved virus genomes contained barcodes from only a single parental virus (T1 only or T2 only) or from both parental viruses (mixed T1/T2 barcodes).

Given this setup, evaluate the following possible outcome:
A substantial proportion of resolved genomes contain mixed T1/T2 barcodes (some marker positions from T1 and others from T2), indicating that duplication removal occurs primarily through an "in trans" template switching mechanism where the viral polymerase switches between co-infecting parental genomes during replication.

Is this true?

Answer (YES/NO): NO